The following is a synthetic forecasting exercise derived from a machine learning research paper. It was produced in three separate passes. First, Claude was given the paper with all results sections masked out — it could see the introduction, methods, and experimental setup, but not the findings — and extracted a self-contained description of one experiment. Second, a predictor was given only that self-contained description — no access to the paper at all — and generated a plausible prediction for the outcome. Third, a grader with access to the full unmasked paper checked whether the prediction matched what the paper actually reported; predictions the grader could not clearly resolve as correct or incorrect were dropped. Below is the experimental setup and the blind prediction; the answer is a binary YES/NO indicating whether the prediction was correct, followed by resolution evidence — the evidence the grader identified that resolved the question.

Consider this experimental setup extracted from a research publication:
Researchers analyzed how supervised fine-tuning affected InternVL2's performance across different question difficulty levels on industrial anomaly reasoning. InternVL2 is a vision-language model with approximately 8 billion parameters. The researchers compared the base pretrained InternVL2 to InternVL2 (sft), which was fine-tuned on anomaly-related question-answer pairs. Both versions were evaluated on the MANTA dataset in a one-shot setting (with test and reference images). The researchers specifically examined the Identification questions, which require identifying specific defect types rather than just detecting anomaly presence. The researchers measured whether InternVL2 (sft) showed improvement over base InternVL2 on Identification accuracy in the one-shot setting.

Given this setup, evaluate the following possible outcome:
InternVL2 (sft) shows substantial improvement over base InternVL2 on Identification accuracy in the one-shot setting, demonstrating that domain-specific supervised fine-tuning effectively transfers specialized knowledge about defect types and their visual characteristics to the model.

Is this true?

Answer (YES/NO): YES